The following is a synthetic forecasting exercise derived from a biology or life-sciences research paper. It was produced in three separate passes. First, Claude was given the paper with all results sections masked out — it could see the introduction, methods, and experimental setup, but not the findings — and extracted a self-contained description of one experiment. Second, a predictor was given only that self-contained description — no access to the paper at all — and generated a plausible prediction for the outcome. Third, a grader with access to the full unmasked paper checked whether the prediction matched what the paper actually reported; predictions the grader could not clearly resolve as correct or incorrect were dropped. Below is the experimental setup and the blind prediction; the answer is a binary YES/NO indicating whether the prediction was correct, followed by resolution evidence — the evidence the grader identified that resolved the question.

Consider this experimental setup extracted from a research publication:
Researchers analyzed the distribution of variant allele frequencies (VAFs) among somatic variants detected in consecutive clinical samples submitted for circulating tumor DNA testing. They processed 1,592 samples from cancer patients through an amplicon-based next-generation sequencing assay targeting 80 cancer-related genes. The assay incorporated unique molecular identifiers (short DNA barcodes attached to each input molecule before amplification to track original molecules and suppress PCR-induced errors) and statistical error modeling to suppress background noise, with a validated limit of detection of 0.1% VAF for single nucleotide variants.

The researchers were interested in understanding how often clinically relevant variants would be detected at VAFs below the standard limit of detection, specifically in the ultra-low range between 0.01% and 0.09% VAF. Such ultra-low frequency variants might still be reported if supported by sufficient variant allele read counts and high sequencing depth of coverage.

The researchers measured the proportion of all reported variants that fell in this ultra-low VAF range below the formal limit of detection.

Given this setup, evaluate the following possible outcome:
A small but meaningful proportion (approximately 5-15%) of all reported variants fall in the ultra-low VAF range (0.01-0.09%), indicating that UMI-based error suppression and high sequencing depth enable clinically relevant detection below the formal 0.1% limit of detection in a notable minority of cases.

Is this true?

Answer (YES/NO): YES